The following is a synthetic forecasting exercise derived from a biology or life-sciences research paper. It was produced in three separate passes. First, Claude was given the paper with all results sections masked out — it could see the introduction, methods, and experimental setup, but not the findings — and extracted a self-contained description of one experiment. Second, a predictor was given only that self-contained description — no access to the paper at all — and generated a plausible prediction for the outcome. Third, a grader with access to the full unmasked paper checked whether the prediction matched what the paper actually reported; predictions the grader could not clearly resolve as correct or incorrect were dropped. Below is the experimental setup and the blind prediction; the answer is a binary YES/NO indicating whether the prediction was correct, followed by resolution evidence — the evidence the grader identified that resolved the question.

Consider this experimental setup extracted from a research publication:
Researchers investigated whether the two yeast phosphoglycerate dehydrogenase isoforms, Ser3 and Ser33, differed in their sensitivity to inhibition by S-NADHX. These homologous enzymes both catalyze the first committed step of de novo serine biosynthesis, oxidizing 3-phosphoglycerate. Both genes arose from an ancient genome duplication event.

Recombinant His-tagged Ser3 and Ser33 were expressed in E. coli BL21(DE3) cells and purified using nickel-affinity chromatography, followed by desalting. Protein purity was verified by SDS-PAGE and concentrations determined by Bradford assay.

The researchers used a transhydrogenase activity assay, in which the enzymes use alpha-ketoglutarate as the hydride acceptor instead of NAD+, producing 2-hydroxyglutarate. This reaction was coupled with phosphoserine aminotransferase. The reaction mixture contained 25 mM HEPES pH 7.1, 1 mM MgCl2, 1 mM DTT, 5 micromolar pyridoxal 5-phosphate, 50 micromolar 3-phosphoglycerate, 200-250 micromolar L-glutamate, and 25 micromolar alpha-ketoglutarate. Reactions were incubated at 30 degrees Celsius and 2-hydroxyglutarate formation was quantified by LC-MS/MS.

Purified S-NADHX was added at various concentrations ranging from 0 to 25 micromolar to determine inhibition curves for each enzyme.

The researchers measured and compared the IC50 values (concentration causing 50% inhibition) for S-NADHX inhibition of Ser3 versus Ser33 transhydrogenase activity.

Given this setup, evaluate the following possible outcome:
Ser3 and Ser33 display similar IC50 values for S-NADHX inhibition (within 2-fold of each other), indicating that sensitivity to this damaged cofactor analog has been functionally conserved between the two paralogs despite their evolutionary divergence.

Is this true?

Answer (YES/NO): YES